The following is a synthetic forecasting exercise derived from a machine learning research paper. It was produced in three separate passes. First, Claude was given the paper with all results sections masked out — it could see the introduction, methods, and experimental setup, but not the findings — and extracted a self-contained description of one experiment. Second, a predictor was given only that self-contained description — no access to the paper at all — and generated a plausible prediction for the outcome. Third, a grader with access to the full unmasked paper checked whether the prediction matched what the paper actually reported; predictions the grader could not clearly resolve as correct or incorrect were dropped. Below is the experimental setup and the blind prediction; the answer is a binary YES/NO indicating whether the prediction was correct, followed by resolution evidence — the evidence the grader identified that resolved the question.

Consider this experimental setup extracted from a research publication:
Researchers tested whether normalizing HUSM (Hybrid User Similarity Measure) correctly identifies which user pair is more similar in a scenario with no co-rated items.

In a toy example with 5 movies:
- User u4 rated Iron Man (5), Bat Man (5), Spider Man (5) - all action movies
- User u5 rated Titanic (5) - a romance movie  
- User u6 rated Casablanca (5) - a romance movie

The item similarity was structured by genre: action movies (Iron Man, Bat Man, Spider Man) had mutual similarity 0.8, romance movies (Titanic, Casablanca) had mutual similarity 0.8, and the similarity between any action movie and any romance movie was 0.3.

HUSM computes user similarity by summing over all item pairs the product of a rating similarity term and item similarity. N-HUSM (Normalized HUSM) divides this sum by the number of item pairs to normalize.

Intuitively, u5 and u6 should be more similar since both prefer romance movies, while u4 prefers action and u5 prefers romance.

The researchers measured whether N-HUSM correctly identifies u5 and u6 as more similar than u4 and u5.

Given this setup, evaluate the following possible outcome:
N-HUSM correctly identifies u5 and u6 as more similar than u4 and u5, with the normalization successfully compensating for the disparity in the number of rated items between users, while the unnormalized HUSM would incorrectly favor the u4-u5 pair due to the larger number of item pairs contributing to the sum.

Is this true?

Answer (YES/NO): YES